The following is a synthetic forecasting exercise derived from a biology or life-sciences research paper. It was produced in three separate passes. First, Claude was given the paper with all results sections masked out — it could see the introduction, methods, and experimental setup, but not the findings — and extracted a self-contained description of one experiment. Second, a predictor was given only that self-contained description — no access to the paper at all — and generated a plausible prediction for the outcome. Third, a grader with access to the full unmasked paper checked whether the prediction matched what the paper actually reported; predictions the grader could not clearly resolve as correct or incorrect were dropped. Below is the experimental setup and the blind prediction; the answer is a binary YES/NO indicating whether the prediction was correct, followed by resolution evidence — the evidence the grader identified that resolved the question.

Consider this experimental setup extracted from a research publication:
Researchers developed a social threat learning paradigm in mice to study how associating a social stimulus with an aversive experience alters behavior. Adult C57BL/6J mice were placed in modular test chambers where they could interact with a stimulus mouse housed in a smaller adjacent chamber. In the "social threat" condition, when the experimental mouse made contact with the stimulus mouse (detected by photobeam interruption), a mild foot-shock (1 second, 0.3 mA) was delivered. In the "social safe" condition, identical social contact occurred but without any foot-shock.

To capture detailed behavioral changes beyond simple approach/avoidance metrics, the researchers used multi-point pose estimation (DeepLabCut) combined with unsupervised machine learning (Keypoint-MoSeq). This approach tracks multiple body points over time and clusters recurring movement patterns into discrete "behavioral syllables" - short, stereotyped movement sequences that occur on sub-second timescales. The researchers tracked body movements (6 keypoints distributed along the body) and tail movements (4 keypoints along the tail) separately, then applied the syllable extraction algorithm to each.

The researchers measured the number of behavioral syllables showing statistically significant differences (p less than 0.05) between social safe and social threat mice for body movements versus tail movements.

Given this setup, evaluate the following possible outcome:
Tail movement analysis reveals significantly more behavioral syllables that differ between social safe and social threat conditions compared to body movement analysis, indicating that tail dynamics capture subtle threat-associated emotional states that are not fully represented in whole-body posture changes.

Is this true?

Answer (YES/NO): YES